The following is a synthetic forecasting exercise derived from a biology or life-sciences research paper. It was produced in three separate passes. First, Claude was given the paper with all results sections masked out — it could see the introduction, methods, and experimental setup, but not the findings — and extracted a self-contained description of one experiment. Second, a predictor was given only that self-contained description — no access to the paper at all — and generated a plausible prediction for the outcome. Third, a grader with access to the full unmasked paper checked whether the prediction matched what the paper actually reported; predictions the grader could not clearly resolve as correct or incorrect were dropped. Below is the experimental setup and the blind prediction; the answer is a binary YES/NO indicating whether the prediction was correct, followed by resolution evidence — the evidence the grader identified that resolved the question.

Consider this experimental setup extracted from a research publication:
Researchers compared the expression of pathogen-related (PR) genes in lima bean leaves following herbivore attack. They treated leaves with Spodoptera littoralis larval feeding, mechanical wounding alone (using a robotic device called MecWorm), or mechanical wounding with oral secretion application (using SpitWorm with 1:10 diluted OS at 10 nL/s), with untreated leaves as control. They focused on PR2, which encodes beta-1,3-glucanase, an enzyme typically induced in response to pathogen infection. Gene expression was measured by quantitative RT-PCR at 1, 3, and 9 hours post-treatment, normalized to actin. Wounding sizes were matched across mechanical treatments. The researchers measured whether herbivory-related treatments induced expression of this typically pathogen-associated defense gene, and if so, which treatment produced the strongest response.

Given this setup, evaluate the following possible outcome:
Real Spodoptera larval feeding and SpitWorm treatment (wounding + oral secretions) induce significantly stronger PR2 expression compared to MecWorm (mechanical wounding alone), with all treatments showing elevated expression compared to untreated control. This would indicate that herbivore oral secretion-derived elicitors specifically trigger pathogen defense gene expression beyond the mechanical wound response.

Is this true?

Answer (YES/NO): NO